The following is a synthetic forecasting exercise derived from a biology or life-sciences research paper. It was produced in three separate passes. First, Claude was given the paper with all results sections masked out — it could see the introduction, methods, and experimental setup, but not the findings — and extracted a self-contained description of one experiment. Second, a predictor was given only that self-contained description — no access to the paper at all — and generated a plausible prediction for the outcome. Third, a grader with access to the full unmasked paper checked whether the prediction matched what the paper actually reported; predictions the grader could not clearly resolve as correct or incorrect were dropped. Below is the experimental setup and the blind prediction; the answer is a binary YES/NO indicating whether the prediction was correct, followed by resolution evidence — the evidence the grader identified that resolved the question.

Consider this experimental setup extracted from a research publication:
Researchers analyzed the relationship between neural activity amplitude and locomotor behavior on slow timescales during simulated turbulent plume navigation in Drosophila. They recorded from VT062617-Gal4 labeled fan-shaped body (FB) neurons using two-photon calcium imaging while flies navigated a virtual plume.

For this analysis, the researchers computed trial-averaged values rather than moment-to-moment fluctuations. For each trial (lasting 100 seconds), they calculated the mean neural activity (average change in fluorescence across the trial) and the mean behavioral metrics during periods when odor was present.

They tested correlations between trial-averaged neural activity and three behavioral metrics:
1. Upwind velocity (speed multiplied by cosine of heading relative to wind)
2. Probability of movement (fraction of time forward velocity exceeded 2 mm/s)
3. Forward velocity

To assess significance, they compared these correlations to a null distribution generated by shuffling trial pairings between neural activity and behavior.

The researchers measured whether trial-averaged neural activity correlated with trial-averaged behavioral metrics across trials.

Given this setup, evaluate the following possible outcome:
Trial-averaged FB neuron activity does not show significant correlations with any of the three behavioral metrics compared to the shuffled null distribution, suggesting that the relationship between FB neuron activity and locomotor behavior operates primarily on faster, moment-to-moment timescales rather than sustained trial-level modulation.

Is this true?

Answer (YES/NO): NO